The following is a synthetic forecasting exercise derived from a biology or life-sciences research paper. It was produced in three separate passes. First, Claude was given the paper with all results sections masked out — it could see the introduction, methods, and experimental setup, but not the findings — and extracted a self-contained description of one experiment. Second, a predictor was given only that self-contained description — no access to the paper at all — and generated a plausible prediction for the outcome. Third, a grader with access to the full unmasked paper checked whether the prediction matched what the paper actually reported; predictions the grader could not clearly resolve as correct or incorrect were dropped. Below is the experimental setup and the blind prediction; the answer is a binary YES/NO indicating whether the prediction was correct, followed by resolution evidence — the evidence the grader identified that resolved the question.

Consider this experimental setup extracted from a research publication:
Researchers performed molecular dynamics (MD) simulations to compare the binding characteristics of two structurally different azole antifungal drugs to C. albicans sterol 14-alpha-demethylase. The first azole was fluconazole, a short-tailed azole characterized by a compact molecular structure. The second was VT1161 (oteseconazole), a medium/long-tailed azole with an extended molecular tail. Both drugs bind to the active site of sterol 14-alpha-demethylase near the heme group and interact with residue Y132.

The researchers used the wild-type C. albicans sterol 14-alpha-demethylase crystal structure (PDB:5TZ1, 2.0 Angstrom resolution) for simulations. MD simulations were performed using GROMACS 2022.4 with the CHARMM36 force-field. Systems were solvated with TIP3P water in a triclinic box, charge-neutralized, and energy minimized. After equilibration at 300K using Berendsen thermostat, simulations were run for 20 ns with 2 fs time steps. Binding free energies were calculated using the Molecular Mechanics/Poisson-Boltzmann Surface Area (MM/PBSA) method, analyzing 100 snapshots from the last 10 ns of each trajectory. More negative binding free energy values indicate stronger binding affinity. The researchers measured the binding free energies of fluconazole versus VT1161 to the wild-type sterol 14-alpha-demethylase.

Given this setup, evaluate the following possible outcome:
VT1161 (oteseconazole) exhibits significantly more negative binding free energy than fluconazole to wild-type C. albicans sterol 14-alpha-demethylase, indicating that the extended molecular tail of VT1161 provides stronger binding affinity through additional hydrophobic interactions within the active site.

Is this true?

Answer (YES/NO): YES